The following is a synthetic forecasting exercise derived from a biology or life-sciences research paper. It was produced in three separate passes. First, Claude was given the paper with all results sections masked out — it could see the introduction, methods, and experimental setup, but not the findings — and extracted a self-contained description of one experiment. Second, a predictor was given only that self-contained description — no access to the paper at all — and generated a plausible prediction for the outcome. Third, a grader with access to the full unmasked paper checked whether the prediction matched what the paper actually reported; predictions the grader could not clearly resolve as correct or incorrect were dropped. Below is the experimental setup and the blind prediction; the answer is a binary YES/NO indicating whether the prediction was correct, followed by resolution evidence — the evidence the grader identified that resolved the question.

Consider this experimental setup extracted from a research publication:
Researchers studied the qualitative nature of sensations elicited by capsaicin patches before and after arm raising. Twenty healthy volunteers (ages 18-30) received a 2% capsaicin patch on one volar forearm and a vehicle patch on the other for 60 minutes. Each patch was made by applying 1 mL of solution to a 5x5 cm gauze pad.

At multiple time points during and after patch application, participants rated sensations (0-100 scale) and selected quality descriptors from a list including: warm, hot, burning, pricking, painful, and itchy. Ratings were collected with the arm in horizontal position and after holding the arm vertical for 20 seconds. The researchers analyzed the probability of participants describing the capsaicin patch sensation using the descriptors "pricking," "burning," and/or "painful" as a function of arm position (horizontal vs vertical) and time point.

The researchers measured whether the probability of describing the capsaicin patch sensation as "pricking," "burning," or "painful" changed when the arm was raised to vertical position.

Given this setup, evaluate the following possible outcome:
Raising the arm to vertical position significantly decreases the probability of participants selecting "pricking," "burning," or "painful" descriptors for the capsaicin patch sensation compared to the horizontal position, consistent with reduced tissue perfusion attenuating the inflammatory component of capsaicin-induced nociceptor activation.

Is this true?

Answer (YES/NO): NO